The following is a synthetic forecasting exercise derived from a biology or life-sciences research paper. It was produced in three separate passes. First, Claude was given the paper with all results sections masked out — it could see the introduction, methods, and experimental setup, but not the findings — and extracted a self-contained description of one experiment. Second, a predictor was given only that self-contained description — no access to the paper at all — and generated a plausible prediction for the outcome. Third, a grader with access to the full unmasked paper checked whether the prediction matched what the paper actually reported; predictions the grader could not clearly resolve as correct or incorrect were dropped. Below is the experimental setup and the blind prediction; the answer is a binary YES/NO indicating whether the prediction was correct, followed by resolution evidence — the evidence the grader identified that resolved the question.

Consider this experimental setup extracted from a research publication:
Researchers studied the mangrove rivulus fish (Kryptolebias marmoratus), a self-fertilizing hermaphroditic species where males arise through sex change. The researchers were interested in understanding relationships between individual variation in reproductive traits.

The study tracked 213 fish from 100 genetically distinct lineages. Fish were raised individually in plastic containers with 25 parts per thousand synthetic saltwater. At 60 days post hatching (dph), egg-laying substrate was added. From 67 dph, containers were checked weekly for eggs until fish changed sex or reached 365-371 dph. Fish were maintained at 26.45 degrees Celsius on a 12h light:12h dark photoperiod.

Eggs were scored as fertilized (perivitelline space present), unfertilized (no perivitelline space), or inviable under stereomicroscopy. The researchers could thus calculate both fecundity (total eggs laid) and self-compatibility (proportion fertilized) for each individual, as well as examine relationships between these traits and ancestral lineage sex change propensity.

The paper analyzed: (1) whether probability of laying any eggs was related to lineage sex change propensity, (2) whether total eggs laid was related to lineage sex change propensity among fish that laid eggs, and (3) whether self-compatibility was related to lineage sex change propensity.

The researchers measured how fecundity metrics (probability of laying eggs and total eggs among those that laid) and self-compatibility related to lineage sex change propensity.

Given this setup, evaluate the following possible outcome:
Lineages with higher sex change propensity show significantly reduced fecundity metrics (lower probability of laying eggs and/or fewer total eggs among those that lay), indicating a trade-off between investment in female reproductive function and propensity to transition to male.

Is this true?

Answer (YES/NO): YES